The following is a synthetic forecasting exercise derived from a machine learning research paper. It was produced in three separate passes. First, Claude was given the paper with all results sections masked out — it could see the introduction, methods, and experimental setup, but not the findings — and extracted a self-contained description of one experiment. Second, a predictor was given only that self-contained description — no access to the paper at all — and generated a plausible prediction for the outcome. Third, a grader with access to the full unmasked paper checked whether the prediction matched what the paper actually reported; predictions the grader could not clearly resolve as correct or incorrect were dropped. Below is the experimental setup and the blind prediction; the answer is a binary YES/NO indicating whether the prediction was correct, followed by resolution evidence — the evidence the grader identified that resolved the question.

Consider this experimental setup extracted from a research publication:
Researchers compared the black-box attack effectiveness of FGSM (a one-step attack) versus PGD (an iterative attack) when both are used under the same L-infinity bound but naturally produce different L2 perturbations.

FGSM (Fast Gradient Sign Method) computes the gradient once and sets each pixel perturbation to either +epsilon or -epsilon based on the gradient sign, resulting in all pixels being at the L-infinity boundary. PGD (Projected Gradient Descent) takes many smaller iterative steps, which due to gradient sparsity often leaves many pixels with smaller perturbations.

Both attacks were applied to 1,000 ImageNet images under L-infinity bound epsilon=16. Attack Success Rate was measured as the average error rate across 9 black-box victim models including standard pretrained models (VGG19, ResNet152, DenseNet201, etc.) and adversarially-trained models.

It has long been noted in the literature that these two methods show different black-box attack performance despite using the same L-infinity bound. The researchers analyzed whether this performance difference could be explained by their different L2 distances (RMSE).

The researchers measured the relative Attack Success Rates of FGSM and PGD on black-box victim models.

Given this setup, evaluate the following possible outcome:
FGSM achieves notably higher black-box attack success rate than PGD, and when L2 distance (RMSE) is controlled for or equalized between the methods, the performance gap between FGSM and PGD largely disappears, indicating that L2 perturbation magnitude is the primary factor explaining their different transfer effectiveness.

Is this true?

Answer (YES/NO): YES